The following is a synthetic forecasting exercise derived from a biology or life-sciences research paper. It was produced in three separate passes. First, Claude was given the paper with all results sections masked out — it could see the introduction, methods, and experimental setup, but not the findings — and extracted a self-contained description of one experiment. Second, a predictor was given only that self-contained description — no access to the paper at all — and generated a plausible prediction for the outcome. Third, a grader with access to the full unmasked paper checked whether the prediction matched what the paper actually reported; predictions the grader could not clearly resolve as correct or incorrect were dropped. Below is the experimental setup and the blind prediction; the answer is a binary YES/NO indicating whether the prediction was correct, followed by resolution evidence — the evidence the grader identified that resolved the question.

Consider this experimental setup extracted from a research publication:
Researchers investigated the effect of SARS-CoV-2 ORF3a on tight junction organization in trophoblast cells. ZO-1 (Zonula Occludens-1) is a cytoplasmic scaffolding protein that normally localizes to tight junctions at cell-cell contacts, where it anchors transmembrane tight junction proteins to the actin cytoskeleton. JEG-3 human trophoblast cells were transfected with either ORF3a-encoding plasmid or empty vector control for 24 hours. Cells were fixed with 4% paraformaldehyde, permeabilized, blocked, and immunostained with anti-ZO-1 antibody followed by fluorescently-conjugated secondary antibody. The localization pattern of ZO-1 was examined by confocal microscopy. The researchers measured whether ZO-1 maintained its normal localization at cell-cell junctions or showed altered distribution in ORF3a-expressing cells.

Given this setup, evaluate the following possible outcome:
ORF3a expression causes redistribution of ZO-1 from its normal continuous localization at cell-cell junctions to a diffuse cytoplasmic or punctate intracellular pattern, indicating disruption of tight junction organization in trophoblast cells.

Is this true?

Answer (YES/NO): YES